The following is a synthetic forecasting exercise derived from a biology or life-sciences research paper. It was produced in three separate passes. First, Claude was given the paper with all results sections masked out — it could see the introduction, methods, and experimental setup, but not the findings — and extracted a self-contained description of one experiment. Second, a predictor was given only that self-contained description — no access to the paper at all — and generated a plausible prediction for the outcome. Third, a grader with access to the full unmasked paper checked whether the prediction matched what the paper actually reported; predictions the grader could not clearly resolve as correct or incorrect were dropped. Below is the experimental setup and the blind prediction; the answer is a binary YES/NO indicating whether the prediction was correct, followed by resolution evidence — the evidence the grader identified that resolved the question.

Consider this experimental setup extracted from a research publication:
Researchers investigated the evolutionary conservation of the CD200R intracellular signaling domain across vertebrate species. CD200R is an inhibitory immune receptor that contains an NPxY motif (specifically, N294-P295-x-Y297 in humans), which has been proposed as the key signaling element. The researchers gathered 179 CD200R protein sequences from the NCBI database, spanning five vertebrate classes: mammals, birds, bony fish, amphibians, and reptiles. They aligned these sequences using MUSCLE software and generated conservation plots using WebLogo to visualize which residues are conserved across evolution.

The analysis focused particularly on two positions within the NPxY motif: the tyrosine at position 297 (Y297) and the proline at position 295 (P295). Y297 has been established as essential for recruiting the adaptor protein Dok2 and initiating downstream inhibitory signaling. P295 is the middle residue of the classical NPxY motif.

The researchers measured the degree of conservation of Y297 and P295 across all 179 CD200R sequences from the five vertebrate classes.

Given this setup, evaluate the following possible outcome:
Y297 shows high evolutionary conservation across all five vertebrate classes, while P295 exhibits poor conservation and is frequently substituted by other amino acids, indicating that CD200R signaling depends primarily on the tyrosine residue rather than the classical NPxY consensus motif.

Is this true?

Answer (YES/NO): YES